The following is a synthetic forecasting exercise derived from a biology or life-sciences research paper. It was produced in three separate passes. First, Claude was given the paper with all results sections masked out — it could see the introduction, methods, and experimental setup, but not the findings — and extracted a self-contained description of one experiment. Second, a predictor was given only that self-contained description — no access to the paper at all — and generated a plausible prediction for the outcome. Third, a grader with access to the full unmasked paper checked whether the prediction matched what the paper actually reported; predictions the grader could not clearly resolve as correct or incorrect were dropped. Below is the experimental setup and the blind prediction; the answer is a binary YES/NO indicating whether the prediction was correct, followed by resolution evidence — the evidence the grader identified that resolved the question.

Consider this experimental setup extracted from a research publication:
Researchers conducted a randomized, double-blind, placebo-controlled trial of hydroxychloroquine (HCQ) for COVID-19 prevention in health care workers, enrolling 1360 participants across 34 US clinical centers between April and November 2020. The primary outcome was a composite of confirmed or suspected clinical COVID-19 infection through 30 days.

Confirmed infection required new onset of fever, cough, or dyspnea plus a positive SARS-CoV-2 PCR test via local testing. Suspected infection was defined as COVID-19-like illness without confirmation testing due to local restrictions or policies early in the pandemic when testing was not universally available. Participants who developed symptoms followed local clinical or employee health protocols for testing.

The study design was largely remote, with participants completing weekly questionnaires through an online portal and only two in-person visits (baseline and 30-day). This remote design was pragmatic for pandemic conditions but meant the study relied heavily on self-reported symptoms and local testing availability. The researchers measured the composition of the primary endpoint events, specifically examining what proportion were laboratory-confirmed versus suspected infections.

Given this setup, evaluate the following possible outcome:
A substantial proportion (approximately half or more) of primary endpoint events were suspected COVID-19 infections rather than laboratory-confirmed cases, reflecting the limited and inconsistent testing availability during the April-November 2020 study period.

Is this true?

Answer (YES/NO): YES